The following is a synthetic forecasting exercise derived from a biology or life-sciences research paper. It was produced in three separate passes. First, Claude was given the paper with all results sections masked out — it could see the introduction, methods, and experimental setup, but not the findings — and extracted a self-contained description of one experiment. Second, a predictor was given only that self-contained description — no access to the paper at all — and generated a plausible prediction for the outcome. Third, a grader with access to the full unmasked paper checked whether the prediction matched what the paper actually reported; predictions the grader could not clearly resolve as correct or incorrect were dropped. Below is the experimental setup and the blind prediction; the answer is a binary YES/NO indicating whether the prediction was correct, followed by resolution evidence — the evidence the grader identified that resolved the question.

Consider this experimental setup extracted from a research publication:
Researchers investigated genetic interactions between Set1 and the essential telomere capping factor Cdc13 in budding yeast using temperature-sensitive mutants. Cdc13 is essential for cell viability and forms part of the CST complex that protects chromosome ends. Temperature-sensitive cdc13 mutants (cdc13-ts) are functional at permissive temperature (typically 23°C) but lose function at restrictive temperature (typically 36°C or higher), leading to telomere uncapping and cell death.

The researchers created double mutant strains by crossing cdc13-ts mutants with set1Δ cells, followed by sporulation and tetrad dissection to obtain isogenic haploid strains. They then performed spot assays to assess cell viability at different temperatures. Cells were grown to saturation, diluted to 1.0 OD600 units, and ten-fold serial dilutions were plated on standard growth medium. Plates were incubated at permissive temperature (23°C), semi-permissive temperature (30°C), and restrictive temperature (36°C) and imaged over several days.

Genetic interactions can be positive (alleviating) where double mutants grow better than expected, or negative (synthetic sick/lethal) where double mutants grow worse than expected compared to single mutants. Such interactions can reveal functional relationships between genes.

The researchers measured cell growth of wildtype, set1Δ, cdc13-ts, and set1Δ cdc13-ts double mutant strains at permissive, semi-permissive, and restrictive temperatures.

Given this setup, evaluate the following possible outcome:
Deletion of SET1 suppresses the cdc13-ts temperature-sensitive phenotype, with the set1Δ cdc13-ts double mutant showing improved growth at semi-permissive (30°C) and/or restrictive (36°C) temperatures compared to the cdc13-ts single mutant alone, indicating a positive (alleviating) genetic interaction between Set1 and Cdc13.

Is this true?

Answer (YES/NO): NO